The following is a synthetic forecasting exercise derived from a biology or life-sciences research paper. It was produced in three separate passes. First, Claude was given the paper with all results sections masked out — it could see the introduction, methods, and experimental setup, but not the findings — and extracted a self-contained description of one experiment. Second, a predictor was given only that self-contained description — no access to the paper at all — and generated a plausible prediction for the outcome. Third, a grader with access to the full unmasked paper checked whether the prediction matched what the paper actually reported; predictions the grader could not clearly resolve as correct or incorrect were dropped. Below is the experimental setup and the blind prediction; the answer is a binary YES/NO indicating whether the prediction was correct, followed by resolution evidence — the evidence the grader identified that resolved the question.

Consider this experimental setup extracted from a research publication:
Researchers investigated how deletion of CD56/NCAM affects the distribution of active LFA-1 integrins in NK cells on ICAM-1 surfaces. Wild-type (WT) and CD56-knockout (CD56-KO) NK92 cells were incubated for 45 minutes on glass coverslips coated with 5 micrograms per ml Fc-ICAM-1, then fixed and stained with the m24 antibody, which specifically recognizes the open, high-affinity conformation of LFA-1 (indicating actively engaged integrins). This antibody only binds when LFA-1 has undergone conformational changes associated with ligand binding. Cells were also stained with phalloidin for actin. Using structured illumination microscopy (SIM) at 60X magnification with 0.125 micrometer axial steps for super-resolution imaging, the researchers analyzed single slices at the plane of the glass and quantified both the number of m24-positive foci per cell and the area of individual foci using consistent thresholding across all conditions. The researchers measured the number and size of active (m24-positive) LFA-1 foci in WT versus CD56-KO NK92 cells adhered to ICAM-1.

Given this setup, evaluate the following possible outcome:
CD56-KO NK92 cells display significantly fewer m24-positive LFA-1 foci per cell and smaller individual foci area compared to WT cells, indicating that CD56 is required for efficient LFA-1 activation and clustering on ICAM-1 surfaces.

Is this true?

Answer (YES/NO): NO